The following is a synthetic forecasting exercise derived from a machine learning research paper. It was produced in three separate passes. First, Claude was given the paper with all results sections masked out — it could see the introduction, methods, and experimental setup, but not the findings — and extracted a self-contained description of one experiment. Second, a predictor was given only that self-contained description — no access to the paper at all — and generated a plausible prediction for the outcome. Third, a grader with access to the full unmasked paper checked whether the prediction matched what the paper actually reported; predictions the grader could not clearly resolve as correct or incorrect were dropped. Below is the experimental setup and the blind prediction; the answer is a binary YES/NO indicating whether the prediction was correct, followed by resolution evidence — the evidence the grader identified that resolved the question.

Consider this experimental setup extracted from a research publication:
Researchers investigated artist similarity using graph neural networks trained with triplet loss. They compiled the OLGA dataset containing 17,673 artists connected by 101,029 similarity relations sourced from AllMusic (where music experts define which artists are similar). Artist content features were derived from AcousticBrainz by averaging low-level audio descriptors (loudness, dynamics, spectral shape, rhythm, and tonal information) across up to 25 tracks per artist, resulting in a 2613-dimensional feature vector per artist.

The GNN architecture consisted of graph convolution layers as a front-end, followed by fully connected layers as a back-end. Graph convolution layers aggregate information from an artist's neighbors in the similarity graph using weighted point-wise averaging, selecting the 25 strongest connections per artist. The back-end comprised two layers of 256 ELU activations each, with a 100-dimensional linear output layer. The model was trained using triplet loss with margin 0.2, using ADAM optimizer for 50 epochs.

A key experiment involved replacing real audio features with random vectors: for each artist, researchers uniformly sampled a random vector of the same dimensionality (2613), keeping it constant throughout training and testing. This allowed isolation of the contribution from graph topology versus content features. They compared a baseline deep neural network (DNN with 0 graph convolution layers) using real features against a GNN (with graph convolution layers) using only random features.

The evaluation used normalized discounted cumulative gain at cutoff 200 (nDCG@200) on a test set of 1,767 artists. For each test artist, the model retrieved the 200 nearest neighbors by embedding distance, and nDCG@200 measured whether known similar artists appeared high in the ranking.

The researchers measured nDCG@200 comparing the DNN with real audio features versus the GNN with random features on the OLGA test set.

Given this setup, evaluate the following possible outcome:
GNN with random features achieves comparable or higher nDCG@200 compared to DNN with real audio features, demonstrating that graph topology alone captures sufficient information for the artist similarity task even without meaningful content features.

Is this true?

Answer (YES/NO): YES